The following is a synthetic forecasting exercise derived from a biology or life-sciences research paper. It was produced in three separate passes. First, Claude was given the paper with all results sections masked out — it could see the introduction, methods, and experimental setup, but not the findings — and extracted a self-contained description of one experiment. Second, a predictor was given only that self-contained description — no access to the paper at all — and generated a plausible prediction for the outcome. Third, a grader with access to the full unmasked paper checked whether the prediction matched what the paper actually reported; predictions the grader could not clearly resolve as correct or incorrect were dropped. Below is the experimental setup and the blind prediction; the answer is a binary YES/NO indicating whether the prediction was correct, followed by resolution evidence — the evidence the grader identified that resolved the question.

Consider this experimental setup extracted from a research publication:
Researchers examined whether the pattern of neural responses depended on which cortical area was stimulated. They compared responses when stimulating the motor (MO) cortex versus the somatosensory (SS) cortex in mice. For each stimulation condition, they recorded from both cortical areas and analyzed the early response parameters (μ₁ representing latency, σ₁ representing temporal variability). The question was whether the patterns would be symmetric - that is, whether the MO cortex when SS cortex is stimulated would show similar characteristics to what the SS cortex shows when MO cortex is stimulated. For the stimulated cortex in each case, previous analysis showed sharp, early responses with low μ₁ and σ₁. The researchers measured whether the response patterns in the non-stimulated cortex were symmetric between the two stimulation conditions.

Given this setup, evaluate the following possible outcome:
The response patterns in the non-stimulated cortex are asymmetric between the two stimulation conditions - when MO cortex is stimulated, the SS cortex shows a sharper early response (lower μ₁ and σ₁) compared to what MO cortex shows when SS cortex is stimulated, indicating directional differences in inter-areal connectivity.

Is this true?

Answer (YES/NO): NO